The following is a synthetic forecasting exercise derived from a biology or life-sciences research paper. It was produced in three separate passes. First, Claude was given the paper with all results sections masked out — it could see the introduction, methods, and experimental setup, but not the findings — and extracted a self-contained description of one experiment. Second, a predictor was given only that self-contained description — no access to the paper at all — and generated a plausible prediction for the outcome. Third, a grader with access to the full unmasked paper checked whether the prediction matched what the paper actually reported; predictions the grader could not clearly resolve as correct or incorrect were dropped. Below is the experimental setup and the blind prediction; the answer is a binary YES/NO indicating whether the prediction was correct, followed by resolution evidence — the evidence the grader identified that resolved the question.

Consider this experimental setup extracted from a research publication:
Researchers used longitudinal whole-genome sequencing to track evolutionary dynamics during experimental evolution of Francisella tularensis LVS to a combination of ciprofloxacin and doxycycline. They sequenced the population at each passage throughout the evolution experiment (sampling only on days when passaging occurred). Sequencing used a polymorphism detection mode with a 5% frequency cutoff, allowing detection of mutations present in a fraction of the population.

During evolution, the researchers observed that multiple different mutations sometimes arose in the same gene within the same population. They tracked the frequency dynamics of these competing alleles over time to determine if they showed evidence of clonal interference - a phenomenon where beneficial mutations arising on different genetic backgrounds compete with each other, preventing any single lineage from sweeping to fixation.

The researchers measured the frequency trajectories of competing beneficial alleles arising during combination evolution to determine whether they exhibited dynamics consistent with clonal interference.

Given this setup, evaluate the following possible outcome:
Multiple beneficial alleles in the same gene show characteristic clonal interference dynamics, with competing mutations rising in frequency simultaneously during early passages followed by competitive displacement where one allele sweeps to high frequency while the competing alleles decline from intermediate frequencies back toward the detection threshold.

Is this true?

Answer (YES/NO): YES